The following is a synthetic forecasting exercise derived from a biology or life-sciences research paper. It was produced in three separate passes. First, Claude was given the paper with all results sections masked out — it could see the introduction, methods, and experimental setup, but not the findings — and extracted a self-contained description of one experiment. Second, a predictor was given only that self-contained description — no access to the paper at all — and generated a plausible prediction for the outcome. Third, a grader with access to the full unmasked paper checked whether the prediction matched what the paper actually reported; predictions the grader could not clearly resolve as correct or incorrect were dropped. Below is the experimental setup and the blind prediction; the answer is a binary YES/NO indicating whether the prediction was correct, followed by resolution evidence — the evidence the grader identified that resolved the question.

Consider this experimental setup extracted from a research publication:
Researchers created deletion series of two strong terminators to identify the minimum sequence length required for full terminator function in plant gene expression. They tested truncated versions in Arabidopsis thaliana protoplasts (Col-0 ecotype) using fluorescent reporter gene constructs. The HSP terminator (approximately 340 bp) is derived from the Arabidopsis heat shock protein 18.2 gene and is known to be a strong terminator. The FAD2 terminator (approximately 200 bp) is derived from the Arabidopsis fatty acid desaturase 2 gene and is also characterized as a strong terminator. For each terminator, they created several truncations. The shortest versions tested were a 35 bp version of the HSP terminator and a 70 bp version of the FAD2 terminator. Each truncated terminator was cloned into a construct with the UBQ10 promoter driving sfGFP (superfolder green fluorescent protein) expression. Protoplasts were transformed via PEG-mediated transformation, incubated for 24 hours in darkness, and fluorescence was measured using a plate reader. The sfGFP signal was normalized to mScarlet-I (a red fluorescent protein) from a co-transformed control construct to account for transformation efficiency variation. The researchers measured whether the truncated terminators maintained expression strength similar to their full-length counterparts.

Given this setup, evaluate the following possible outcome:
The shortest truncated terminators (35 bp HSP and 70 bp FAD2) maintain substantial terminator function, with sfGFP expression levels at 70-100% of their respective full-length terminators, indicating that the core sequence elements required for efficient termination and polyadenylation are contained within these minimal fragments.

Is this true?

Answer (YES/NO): NO